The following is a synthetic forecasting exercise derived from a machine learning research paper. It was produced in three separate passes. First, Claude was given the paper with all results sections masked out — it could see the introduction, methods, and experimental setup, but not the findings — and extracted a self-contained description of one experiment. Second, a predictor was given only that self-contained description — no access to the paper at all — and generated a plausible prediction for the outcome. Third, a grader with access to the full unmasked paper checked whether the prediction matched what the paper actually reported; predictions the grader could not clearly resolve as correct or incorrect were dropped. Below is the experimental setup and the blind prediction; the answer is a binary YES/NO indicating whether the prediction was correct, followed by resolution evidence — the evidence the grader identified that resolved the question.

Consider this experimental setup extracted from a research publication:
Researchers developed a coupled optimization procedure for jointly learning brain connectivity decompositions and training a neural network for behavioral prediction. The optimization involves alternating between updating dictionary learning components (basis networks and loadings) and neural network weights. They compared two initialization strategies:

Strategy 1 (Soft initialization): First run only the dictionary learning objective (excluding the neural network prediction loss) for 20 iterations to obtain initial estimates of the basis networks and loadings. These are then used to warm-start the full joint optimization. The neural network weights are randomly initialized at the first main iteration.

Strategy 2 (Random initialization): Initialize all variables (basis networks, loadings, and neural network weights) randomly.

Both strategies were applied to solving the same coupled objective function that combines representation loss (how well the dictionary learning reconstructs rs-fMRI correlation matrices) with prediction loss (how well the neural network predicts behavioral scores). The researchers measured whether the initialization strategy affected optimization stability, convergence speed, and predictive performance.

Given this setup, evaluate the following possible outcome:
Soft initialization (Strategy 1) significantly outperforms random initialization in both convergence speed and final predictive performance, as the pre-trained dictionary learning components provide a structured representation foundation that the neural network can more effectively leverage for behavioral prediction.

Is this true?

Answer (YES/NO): NO